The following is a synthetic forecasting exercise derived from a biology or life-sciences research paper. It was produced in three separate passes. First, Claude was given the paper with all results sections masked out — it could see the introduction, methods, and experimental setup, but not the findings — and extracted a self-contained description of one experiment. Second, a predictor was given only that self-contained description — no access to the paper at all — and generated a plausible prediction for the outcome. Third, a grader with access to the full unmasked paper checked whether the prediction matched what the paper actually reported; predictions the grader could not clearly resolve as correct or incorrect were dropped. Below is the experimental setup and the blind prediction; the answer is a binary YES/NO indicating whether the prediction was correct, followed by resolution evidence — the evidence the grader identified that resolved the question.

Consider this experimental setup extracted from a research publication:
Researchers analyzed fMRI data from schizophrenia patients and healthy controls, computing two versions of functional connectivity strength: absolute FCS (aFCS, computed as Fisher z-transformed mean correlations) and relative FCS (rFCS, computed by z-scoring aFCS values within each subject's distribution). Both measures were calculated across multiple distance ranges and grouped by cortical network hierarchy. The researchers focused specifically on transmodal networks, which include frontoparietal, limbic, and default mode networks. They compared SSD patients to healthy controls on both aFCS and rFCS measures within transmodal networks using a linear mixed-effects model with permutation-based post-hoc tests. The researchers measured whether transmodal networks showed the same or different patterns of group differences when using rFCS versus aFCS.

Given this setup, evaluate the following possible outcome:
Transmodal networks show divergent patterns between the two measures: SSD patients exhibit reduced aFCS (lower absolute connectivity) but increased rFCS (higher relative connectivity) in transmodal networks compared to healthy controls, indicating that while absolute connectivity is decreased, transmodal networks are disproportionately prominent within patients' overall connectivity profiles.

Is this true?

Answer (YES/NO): YES